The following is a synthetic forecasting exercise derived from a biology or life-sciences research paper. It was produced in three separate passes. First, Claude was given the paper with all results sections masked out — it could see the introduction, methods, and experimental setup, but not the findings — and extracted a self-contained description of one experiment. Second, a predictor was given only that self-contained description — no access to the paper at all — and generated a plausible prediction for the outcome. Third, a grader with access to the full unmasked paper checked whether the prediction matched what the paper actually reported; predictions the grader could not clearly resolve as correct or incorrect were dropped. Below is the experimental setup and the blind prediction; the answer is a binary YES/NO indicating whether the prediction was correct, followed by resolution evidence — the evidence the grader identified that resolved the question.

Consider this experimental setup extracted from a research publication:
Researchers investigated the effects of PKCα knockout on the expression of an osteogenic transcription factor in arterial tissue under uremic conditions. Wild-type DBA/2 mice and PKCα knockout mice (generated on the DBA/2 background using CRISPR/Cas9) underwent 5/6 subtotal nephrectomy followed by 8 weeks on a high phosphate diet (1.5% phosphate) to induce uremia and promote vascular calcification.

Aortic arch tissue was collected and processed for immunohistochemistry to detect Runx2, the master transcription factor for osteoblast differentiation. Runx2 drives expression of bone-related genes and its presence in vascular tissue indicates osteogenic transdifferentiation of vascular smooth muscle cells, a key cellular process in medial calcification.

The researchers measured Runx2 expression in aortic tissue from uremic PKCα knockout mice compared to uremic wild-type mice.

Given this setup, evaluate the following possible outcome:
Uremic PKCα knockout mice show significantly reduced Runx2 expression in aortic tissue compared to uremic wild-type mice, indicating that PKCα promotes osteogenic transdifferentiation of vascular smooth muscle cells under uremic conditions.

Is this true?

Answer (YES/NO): NO